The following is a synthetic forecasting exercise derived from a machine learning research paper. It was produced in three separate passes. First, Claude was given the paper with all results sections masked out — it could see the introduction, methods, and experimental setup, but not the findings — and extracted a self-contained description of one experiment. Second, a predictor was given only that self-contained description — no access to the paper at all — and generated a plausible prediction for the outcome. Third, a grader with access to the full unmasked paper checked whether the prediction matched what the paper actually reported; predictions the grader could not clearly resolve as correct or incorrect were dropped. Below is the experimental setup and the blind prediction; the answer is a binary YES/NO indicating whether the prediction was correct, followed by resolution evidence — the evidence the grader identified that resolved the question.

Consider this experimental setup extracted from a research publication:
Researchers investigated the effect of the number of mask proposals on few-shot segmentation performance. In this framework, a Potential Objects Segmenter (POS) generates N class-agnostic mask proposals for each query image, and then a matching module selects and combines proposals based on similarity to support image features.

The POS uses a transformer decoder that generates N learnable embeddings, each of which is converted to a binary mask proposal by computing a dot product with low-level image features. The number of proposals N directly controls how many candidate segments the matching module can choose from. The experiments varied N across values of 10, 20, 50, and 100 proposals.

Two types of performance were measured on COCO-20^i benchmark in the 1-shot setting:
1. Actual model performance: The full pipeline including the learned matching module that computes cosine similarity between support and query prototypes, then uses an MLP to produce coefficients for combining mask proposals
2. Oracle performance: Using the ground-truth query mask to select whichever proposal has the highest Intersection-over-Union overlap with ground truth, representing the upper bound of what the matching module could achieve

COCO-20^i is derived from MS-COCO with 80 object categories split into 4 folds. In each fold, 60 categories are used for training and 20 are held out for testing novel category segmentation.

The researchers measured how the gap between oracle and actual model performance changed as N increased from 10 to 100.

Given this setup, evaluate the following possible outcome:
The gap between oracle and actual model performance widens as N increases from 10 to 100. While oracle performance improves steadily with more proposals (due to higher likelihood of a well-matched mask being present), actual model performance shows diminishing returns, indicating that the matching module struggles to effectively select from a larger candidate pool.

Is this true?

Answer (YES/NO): YES